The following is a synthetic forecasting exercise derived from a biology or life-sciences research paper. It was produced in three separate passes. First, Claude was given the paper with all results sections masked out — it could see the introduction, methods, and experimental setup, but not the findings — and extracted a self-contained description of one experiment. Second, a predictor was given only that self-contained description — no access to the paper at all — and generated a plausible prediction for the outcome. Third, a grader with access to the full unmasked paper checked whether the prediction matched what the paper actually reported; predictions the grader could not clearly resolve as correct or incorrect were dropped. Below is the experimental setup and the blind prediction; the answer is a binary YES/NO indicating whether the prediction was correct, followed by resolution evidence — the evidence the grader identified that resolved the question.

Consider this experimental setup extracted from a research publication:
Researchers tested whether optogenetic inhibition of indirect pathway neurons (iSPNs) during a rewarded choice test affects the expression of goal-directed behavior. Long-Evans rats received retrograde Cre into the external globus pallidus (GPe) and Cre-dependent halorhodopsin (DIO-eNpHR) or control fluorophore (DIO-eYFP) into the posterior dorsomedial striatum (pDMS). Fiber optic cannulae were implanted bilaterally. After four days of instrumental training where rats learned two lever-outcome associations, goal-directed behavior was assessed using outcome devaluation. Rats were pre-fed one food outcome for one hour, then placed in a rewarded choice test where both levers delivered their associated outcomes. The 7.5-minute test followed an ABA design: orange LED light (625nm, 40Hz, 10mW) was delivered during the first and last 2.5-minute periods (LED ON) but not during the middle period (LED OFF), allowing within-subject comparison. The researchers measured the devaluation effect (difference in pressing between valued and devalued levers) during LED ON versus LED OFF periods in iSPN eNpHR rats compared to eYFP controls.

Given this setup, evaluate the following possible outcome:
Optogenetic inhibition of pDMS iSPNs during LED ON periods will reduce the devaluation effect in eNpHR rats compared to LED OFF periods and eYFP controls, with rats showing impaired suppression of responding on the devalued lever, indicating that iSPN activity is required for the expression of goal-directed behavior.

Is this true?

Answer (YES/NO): NO